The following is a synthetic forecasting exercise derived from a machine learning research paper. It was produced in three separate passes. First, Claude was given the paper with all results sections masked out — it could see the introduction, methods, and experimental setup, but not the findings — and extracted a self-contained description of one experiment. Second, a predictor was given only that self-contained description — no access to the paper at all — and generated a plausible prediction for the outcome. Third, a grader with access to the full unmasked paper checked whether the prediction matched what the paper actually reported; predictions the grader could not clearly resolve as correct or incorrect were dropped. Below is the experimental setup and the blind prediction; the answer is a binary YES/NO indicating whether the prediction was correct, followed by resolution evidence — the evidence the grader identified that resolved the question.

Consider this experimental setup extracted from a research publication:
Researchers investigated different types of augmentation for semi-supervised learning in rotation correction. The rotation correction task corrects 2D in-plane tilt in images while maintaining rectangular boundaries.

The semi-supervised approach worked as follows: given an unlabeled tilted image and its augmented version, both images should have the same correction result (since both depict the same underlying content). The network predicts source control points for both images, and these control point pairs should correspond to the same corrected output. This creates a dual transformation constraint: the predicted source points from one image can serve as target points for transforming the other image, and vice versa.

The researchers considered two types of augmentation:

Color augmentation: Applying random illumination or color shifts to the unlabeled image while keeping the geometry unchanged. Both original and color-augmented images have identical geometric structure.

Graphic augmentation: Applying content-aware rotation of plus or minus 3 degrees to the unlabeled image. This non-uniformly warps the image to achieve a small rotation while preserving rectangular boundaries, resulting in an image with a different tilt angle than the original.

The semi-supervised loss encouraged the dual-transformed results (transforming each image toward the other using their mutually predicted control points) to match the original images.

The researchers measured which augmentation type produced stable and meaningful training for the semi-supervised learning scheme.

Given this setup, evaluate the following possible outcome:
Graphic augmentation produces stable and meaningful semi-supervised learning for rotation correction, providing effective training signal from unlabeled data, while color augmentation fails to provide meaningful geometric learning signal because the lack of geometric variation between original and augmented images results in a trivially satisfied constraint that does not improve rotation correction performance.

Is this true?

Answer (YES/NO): YES